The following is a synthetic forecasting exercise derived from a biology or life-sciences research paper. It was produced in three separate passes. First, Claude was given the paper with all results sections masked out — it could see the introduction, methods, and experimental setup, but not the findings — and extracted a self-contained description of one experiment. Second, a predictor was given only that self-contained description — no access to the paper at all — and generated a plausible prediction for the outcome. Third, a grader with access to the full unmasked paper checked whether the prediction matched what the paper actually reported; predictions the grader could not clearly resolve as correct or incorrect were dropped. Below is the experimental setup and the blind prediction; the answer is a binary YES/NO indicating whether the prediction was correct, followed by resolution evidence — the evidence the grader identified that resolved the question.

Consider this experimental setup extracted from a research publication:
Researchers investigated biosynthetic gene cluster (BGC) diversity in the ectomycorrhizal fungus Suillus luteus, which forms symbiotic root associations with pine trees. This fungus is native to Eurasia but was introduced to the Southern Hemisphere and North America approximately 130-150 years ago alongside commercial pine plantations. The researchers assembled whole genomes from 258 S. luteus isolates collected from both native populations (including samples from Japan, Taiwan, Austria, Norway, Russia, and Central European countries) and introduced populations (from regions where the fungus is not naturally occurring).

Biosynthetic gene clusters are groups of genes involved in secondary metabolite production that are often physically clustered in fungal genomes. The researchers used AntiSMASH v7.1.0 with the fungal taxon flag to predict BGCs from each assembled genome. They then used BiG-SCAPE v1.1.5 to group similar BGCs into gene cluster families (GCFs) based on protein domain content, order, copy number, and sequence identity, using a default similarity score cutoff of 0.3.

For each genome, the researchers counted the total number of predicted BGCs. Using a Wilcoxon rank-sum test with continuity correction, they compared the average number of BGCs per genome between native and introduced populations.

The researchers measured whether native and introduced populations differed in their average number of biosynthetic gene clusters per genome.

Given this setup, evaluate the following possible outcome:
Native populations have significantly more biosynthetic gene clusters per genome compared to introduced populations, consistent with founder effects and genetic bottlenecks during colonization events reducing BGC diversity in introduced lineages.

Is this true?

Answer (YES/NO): NO